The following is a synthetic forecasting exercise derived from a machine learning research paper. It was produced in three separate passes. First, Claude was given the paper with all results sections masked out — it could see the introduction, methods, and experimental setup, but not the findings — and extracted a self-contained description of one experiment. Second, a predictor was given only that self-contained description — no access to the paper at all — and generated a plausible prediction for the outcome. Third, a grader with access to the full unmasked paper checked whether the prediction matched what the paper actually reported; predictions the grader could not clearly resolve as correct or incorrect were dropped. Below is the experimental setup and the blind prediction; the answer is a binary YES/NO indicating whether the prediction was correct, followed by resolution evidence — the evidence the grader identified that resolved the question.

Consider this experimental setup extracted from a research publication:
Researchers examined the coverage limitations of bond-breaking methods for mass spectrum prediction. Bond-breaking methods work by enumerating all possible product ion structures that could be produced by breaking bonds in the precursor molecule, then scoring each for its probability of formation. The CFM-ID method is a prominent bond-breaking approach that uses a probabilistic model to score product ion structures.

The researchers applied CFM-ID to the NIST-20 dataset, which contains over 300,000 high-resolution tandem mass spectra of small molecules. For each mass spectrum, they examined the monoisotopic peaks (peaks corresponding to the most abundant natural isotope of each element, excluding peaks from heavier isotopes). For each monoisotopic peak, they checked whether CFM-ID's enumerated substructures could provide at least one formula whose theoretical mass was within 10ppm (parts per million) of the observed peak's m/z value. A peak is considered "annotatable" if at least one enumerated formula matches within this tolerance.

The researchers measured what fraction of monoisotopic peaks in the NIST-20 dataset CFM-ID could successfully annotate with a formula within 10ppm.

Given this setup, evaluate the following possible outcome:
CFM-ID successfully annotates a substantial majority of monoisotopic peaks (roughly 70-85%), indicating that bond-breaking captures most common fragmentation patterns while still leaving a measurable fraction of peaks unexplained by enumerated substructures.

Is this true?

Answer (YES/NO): NO